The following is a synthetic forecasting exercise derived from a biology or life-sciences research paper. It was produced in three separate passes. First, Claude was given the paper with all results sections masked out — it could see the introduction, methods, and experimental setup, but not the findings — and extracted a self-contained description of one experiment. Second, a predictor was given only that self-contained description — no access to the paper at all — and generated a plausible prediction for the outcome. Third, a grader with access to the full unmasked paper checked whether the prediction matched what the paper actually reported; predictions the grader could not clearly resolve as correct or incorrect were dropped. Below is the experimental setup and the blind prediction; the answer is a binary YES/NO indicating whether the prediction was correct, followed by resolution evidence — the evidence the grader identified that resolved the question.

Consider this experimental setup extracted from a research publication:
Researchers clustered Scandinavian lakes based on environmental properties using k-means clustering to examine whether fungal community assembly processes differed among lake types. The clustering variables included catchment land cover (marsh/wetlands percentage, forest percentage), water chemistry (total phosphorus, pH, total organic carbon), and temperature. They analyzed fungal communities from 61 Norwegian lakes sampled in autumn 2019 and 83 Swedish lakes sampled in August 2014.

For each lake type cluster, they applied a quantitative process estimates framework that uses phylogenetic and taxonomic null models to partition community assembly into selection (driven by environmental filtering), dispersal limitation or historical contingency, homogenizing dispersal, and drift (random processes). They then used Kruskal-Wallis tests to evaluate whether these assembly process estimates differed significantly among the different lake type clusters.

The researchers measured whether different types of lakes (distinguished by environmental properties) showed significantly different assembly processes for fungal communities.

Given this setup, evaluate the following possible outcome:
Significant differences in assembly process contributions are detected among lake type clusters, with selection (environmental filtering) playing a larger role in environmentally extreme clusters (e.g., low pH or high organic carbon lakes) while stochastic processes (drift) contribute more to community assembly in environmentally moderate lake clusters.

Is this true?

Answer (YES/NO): NO